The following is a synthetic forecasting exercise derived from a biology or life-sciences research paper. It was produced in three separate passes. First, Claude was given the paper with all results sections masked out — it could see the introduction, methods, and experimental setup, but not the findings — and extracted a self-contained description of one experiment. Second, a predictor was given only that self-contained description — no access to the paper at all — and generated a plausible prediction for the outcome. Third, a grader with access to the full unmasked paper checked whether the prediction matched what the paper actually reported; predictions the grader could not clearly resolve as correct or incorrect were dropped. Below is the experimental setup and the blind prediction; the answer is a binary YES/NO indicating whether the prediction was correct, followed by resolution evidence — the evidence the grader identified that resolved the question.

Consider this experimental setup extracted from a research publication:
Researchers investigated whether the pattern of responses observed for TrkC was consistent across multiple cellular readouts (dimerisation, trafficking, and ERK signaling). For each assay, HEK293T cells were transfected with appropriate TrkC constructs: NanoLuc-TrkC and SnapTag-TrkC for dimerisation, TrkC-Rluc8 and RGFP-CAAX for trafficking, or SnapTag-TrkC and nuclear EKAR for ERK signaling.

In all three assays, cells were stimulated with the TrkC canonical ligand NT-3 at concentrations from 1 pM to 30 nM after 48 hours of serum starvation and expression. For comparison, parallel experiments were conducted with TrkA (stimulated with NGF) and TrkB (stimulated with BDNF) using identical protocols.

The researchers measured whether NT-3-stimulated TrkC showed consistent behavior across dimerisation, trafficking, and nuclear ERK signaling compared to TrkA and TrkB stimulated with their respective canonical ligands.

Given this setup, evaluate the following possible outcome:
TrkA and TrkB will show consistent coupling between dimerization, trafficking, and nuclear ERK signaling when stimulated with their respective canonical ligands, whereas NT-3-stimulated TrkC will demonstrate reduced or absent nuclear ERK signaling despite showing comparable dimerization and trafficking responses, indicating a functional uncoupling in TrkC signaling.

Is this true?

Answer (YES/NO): NO